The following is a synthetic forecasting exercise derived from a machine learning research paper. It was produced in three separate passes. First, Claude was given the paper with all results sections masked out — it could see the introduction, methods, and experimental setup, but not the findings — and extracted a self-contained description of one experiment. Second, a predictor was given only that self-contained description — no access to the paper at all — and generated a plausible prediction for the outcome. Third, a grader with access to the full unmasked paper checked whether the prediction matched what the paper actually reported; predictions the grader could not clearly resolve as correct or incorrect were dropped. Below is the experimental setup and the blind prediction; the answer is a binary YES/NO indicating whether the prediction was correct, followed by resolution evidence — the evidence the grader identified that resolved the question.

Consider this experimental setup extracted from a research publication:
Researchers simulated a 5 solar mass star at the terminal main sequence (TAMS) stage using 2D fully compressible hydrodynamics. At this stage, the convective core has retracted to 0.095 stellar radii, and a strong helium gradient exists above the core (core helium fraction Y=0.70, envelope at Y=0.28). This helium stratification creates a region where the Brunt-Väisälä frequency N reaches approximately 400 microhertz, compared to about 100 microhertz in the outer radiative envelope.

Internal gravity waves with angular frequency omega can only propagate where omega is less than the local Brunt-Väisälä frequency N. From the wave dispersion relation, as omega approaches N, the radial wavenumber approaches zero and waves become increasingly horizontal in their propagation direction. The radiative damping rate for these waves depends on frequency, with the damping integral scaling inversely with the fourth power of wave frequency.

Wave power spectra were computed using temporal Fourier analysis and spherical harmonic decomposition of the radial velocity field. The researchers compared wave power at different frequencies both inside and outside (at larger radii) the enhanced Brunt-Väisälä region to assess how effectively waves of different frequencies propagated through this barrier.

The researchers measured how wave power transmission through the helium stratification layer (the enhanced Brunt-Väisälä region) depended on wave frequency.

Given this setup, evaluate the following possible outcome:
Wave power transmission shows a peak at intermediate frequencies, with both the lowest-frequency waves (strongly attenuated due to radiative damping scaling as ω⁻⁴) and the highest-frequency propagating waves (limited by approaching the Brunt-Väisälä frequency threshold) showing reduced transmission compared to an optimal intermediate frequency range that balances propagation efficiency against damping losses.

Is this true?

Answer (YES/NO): NO